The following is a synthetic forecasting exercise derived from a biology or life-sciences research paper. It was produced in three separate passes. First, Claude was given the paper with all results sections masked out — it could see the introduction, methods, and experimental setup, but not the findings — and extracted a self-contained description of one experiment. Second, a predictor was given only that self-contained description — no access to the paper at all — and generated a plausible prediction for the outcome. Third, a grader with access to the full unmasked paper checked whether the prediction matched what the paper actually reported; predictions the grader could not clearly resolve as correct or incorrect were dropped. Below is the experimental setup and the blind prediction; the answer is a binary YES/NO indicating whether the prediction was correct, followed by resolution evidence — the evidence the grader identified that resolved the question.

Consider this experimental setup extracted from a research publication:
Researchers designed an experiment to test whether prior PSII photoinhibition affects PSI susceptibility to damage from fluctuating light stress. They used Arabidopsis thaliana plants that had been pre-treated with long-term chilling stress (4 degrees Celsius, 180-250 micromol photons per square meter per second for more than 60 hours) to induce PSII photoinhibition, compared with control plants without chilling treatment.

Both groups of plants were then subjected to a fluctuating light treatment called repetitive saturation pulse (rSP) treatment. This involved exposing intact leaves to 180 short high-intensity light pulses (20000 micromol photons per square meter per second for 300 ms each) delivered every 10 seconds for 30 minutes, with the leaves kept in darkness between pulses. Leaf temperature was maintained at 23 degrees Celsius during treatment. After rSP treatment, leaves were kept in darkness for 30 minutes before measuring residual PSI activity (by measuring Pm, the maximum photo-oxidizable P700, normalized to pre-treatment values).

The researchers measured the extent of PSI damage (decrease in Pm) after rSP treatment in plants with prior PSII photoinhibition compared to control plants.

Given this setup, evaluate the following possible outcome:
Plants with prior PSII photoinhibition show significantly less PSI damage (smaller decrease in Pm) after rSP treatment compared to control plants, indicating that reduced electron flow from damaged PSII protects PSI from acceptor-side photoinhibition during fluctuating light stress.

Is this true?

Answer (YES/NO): YES